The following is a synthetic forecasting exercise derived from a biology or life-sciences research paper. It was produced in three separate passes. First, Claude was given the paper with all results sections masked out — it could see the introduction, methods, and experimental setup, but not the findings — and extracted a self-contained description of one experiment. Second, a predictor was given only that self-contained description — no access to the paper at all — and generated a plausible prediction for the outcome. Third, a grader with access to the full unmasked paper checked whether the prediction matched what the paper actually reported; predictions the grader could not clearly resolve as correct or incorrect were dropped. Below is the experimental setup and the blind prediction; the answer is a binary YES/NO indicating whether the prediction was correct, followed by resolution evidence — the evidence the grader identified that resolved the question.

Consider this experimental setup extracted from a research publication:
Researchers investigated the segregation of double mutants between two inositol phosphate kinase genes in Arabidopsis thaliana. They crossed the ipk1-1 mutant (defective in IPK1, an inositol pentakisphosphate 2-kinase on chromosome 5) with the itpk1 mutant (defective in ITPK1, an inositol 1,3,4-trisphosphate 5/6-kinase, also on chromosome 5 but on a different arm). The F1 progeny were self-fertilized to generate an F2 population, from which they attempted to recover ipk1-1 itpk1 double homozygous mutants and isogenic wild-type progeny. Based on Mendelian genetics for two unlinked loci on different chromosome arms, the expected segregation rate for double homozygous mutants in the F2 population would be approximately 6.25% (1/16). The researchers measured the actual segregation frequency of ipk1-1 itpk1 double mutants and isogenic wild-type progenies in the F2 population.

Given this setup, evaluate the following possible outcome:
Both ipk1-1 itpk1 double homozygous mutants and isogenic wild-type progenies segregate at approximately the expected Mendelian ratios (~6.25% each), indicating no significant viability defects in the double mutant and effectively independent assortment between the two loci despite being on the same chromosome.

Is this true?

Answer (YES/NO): NO